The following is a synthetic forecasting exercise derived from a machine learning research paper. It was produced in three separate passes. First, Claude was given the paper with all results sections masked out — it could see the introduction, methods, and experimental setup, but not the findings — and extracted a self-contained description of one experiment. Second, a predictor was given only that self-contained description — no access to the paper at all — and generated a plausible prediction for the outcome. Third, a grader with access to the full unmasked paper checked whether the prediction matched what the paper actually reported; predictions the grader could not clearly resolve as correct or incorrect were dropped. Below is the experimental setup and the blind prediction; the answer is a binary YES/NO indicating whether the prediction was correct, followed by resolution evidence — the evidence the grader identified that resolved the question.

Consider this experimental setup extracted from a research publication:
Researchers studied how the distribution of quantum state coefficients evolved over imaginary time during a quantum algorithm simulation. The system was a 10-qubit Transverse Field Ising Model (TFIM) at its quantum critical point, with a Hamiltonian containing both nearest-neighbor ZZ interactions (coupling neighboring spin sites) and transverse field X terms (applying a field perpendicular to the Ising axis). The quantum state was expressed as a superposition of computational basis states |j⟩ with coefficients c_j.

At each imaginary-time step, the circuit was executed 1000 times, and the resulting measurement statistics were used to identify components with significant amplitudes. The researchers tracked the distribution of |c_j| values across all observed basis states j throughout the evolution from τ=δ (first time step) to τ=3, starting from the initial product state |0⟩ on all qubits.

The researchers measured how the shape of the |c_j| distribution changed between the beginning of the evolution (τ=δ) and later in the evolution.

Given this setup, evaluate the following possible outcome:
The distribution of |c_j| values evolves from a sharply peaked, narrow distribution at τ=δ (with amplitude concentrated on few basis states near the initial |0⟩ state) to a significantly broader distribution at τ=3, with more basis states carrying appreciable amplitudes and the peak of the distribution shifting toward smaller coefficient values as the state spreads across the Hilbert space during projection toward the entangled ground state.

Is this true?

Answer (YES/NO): NO